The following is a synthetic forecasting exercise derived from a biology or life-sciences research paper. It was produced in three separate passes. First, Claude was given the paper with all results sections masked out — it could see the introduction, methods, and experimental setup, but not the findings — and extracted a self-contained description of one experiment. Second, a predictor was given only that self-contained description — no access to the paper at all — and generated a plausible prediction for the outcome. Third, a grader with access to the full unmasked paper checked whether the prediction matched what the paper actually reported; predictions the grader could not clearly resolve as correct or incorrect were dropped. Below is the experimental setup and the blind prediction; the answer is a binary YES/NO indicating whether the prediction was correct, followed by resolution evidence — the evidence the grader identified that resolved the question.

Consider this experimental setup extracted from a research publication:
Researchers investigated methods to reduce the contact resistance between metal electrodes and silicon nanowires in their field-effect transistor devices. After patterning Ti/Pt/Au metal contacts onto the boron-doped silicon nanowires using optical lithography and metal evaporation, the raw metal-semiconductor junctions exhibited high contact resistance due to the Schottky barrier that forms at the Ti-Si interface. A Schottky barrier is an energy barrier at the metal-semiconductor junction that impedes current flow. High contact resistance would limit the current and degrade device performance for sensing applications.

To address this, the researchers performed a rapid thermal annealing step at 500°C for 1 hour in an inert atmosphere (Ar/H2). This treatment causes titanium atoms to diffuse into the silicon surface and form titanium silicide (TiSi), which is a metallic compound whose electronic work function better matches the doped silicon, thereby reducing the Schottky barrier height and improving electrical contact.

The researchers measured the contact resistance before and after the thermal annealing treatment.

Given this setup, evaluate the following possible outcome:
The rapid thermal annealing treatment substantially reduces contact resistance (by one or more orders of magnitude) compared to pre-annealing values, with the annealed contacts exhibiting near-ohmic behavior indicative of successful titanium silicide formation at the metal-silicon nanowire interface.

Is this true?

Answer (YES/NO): YES